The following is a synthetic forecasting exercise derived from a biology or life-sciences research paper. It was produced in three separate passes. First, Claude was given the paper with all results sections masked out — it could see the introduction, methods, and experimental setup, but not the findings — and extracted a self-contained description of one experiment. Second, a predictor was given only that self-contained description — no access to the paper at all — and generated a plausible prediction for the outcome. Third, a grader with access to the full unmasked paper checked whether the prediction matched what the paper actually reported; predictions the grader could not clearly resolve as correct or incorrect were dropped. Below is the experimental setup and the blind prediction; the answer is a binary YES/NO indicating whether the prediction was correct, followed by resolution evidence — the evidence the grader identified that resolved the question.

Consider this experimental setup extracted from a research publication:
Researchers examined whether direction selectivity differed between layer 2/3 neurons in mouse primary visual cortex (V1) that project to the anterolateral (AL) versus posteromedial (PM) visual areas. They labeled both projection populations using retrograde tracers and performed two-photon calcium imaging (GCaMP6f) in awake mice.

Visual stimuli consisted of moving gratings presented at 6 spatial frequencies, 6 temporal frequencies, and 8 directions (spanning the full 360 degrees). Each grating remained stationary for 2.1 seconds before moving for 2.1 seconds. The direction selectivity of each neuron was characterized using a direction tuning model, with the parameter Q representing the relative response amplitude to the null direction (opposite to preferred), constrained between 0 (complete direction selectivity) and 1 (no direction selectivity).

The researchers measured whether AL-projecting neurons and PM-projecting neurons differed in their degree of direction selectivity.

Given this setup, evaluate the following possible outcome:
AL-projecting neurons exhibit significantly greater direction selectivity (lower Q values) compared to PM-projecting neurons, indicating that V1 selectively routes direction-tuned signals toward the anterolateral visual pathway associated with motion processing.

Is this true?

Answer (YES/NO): YES